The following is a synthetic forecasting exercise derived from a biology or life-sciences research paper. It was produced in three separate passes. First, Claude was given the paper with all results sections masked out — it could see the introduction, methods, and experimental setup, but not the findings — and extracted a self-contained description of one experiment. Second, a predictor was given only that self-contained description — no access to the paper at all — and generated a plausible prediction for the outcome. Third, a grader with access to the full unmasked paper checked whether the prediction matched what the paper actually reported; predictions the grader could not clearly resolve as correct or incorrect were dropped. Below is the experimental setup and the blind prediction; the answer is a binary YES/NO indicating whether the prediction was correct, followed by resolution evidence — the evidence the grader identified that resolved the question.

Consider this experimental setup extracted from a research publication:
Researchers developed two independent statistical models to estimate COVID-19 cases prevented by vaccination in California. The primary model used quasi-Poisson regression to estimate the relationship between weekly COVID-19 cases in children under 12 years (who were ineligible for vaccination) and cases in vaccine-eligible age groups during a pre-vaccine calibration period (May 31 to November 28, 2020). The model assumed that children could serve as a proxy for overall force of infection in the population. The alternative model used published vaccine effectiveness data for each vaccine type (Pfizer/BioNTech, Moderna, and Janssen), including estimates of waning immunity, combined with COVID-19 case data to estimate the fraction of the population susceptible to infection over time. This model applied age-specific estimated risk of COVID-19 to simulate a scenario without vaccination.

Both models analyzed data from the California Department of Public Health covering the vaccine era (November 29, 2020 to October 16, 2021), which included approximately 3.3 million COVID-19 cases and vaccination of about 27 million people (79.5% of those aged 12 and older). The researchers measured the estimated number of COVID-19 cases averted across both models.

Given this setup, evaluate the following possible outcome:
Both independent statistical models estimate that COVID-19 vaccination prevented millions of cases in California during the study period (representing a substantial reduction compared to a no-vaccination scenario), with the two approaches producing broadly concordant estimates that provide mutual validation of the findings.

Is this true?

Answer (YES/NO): NO